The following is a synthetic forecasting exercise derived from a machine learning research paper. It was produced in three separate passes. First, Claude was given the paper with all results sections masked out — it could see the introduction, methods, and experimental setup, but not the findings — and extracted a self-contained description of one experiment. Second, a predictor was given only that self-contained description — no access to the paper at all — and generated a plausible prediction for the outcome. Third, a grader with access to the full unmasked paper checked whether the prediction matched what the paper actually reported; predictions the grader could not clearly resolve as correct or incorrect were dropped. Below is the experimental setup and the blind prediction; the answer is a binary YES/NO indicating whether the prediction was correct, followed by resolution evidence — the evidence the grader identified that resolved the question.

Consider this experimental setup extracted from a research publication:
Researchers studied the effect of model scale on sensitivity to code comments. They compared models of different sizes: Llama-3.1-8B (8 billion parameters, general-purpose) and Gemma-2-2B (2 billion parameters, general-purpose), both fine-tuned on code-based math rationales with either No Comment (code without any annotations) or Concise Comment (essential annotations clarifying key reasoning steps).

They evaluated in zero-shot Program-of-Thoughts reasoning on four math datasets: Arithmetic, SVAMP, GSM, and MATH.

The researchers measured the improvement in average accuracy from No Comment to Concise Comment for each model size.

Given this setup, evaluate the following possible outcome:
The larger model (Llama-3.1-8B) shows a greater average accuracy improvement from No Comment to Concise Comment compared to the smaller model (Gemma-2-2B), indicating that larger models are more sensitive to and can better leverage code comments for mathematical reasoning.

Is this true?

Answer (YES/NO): YES